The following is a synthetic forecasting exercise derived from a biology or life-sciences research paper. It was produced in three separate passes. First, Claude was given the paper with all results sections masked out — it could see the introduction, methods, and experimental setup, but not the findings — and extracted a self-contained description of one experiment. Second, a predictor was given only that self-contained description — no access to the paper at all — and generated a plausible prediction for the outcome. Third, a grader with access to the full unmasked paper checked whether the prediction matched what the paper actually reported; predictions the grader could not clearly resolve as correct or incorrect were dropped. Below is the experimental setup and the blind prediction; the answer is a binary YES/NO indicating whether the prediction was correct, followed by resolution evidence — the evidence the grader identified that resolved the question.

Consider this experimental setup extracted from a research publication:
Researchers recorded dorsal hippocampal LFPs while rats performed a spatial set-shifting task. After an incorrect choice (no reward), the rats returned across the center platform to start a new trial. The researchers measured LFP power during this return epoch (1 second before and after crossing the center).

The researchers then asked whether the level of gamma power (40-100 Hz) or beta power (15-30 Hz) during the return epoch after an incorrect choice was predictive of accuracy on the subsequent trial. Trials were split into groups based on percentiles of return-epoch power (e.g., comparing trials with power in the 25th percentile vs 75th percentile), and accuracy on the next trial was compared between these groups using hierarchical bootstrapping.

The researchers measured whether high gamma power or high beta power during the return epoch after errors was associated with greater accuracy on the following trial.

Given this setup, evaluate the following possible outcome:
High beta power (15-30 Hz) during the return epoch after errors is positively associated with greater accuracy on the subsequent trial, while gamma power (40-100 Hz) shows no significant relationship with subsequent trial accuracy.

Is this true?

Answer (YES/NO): NO